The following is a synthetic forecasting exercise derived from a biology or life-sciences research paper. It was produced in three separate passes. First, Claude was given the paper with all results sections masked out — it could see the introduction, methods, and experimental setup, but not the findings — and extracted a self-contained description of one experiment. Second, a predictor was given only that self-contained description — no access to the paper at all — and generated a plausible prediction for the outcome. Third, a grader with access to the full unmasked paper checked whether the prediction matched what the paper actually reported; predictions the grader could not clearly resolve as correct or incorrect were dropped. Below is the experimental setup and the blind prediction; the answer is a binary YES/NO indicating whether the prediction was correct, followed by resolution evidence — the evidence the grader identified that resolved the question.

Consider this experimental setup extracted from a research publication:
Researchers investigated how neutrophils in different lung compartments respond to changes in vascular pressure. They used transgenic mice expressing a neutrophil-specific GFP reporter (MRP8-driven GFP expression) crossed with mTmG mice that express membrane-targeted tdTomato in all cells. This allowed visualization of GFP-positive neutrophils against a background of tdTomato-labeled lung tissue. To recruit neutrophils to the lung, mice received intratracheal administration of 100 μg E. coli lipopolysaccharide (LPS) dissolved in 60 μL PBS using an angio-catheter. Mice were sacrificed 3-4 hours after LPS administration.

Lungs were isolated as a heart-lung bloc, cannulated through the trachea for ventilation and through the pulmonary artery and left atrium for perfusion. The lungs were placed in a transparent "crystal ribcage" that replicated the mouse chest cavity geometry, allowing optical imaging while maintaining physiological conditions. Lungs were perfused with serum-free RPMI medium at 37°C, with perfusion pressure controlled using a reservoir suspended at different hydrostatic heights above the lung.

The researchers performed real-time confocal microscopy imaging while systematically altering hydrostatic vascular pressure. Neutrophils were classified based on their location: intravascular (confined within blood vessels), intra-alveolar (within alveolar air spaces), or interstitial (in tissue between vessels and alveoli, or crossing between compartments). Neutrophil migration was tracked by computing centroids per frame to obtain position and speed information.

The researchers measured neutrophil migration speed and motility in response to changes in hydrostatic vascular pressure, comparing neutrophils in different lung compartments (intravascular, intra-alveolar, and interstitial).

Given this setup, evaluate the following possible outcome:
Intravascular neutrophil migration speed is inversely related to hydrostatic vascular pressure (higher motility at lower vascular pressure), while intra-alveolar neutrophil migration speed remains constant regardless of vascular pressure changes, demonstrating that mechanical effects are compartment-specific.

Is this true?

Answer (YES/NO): NO